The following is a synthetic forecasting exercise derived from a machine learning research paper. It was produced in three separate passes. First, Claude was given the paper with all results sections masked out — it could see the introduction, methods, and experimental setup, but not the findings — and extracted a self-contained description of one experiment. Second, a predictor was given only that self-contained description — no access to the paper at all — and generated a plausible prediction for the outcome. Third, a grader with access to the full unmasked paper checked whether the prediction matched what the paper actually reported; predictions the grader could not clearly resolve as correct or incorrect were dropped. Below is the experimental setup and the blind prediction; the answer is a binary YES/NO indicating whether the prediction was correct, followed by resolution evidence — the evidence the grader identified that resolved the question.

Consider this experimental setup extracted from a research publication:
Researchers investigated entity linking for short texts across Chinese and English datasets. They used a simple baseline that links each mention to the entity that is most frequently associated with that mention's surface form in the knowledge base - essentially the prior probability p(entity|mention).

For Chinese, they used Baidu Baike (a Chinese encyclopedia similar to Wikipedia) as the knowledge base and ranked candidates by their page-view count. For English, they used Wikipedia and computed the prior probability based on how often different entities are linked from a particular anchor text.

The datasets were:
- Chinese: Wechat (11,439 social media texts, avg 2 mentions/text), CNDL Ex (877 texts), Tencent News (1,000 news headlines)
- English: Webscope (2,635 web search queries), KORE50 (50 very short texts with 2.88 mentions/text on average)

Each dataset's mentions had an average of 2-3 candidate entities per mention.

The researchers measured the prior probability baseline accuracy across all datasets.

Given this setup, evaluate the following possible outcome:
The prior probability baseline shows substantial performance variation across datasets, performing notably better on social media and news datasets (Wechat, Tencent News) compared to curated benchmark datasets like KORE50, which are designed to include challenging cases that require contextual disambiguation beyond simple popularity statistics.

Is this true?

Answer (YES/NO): NO